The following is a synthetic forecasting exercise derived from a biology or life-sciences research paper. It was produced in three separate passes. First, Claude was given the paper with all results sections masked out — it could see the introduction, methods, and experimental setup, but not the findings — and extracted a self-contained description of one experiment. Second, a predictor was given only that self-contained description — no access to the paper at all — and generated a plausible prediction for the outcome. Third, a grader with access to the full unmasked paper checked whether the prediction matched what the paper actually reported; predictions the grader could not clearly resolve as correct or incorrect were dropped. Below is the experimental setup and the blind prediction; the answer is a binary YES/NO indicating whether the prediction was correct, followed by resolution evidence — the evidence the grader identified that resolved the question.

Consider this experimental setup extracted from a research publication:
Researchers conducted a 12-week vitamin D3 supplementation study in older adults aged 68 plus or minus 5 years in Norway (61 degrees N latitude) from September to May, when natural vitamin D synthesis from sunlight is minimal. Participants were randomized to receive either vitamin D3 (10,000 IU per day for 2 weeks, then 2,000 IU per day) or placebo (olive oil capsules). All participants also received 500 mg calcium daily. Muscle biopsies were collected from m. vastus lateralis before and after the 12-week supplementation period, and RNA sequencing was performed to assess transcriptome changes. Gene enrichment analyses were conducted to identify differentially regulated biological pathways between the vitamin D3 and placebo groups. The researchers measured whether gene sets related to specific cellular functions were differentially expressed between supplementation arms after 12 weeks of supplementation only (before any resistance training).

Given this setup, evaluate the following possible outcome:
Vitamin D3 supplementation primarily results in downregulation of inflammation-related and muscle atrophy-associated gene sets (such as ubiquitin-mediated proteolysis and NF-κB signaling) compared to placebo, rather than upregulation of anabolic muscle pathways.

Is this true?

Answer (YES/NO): NO